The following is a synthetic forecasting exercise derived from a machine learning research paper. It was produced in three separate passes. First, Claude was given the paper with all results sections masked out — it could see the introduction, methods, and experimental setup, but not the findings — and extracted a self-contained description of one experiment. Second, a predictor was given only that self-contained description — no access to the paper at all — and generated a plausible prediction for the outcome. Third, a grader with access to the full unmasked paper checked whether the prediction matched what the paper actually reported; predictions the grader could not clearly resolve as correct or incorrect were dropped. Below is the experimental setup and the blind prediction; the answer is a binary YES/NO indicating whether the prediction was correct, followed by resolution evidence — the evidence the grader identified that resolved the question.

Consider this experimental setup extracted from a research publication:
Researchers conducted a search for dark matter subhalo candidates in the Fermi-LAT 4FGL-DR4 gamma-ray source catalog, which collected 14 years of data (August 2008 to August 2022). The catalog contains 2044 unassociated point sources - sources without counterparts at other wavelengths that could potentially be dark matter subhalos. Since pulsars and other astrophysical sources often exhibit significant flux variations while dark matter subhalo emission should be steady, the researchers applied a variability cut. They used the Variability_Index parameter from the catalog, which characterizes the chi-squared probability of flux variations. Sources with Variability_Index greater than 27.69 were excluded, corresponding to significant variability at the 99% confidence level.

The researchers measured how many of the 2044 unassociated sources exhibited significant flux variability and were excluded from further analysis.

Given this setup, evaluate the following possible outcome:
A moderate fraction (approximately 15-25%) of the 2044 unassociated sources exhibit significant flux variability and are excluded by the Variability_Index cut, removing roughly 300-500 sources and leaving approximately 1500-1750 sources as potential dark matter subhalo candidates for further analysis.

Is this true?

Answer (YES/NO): NO